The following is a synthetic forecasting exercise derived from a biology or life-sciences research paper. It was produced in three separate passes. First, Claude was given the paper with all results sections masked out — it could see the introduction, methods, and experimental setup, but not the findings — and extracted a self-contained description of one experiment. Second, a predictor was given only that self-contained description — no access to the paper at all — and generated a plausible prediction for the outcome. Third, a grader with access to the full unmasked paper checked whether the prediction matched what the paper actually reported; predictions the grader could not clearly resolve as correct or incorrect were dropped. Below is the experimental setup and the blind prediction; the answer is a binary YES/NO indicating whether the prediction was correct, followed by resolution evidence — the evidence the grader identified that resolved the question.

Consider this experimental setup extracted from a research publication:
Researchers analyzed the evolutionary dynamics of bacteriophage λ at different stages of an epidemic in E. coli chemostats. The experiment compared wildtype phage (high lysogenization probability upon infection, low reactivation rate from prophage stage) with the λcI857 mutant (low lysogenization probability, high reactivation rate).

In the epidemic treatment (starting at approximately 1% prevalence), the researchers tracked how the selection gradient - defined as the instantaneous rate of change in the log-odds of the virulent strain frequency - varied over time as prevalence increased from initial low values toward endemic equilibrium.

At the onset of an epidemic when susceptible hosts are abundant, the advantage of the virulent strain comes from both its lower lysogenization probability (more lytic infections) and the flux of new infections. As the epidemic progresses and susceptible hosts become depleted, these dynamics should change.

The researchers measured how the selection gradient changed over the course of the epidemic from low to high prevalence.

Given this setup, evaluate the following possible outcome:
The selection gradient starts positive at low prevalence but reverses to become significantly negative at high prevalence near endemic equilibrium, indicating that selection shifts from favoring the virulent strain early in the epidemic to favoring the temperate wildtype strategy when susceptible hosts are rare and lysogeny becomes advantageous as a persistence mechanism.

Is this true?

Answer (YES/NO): YES